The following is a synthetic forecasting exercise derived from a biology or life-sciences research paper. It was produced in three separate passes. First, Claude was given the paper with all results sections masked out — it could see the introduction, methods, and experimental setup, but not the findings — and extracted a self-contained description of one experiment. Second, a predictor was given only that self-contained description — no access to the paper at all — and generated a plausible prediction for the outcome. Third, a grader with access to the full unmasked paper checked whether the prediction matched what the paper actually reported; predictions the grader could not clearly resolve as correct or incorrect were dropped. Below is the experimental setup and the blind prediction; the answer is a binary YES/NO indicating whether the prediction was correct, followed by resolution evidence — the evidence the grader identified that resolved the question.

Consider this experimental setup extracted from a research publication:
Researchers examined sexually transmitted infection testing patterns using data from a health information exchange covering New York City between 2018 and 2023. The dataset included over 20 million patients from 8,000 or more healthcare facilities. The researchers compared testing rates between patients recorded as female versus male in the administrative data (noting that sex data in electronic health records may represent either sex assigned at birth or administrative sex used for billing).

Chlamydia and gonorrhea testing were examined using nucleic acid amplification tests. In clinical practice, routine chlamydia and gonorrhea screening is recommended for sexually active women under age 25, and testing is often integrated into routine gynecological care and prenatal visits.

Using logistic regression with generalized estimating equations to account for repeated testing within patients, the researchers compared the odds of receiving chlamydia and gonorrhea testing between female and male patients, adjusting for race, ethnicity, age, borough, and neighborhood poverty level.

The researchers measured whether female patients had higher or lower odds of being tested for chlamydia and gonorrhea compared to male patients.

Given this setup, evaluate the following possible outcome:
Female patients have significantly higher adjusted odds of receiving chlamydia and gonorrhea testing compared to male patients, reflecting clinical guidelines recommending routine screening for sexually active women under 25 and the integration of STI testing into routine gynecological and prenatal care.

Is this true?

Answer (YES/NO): YES